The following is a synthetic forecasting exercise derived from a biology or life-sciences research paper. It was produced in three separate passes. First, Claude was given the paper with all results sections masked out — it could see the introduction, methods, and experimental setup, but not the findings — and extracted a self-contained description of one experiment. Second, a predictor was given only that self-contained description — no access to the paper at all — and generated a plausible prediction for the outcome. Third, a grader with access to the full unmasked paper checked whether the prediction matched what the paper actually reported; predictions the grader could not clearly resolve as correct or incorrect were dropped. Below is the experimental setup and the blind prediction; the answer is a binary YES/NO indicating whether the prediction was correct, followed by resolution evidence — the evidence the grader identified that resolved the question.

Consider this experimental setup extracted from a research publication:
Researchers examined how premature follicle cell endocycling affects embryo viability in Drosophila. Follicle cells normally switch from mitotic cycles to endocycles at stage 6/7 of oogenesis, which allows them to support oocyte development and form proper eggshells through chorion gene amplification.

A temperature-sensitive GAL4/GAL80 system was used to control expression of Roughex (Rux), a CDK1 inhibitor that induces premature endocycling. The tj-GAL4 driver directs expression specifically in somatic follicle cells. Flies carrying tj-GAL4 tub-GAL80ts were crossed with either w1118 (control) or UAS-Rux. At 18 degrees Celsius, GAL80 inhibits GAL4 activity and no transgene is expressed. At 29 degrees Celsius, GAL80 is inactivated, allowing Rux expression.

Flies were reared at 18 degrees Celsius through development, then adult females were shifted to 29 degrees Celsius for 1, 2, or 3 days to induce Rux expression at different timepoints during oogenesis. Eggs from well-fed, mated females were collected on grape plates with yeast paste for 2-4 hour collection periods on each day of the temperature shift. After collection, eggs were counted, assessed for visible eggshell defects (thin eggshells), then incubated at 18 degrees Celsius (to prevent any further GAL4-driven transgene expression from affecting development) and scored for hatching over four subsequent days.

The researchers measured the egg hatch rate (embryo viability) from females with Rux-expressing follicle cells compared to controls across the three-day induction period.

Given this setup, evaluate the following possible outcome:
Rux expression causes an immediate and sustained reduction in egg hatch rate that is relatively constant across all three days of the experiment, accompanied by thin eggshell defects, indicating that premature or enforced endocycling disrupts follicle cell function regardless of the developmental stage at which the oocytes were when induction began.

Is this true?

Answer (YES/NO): NO